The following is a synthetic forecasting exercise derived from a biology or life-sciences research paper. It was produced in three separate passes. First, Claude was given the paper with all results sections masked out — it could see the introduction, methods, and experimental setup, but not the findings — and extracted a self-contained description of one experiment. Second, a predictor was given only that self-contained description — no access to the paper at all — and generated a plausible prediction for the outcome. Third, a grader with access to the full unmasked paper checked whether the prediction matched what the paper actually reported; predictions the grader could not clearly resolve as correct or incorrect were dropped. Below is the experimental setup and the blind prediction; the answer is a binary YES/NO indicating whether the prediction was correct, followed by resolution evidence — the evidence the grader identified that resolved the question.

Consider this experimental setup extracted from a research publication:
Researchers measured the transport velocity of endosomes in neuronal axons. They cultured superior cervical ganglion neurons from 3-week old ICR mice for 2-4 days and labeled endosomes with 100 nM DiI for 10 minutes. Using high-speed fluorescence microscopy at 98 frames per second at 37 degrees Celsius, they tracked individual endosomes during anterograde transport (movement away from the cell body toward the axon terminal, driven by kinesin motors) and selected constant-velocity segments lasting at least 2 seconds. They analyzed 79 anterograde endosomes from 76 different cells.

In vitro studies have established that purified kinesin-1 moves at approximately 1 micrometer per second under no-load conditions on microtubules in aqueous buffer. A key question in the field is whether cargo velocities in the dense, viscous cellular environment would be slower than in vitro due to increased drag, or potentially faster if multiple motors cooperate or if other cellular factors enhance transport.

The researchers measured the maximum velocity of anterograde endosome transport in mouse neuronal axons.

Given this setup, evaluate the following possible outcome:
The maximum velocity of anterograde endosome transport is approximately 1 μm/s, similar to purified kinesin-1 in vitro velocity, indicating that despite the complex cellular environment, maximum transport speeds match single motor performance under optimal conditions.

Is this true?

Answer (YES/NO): NO